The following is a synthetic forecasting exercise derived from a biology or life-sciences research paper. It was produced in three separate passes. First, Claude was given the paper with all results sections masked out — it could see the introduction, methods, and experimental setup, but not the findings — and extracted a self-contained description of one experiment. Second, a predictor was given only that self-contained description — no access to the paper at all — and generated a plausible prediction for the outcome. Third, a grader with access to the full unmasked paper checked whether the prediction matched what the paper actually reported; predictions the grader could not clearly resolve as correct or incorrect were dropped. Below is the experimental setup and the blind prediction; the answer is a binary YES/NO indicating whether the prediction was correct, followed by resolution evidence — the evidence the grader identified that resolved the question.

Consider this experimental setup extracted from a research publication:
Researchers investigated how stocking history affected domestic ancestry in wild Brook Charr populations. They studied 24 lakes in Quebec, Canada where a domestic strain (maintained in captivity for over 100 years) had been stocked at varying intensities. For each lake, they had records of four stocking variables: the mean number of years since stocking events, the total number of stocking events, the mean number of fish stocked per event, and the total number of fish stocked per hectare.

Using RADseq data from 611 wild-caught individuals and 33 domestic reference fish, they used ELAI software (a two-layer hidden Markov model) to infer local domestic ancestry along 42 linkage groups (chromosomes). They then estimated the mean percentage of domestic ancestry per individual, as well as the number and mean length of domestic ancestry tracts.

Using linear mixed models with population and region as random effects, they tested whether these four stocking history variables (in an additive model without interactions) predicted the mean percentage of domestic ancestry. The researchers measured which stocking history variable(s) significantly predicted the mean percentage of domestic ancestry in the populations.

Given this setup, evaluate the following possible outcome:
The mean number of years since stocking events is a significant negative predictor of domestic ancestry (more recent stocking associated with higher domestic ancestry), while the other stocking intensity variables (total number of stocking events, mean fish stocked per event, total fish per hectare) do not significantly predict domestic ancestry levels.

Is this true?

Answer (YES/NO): NO